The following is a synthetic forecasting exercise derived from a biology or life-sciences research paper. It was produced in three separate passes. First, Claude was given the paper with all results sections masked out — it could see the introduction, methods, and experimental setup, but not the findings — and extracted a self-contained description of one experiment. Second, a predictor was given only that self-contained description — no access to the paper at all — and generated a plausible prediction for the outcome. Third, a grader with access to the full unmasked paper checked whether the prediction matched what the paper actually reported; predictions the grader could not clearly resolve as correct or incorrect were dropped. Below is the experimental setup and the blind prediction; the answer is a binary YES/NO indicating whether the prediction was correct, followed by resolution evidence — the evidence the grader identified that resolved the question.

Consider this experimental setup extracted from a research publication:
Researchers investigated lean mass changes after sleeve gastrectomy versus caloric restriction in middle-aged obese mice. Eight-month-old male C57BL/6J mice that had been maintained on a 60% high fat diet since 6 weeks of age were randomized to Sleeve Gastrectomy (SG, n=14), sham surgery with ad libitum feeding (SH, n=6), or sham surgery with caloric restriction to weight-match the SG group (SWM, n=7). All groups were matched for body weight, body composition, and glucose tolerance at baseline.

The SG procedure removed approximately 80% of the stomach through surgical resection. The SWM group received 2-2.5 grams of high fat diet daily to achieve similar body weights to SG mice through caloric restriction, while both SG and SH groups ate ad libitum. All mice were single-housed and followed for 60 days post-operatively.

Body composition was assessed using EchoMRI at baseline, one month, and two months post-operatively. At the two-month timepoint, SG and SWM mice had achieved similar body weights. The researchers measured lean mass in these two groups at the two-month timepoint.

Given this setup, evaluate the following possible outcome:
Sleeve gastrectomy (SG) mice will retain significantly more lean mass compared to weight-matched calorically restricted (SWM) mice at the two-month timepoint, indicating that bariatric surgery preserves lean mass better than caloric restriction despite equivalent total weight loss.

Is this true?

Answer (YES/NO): NO